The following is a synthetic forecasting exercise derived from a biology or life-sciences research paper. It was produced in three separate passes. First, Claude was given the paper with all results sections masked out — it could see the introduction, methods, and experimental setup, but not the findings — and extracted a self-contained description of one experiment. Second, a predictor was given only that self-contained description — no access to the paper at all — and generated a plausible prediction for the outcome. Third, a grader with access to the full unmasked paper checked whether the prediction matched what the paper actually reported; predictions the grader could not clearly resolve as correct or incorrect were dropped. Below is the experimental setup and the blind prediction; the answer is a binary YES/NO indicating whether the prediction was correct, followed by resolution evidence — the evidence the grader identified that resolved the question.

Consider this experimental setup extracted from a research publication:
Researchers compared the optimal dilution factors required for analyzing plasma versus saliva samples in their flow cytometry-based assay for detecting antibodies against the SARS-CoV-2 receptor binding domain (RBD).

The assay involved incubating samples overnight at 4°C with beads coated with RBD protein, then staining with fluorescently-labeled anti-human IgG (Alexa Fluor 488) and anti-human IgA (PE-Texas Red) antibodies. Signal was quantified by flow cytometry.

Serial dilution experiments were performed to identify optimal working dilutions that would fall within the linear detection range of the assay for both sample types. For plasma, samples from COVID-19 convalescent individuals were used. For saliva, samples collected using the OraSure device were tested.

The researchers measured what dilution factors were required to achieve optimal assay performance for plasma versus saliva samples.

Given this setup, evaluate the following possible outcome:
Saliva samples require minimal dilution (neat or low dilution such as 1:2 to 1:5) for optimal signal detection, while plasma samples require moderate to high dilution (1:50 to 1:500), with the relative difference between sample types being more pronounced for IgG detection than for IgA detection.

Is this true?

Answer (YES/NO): NO